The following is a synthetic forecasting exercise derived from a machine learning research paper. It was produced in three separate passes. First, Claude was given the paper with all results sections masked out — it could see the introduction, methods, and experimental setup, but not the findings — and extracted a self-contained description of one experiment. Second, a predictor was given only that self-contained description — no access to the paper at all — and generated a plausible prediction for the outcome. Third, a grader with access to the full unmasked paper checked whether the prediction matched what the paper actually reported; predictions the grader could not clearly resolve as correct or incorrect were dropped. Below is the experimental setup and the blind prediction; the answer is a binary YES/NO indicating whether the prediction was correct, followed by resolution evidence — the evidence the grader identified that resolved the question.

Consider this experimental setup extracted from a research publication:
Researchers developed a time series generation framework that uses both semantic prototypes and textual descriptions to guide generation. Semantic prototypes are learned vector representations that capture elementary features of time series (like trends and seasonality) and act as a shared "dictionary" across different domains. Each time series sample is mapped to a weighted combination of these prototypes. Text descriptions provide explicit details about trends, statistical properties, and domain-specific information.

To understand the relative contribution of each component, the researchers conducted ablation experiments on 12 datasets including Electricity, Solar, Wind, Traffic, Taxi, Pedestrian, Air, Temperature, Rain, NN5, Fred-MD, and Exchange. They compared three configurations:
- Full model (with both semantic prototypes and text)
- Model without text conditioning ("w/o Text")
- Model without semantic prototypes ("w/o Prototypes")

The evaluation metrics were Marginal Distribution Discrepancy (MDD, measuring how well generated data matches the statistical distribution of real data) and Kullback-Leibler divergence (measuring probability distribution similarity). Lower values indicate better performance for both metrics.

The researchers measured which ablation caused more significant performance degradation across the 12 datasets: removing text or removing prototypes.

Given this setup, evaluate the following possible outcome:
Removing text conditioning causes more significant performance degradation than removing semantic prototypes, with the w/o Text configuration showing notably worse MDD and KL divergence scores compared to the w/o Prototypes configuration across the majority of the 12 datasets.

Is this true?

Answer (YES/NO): NO